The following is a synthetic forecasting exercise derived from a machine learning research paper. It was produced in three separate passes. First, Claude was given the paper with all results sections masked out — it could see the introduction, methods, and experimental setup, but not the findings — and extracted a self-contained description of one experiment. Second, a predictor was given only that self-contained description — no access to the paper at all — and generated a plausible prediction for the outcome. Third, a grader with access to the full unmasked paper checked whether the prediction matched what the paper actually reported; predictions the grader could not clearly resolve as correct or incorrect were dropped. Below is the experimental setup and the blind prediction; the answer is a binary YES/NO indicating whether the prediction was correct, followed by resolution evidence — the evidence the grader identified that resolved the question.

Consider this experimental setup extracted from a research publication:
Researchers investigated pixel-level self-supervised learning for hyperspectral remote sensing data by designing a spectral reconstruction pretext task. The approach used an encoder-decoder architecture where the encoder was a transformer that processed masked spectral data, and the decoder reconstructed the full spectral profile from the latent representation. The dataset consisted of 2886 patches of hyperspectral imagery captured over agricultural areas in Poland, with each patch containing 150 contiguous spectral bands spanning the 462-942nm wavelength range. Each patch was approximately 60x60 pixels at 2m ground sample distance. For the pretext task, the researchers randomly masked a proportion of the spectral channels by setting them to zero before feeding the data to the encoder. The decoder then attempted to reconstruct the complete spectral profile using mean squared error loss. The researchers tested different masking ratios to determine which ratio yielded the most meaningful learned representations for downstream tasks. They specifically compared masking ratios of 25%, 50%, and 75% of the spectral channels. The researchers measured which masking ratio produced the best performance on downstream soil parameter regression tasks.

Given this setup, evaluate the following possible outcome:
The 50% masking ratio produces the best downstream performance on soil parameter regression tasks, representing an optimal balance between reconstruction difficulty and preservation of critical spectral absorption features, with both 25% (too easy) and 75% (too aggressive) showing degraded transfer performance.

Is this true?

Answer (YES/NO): NO